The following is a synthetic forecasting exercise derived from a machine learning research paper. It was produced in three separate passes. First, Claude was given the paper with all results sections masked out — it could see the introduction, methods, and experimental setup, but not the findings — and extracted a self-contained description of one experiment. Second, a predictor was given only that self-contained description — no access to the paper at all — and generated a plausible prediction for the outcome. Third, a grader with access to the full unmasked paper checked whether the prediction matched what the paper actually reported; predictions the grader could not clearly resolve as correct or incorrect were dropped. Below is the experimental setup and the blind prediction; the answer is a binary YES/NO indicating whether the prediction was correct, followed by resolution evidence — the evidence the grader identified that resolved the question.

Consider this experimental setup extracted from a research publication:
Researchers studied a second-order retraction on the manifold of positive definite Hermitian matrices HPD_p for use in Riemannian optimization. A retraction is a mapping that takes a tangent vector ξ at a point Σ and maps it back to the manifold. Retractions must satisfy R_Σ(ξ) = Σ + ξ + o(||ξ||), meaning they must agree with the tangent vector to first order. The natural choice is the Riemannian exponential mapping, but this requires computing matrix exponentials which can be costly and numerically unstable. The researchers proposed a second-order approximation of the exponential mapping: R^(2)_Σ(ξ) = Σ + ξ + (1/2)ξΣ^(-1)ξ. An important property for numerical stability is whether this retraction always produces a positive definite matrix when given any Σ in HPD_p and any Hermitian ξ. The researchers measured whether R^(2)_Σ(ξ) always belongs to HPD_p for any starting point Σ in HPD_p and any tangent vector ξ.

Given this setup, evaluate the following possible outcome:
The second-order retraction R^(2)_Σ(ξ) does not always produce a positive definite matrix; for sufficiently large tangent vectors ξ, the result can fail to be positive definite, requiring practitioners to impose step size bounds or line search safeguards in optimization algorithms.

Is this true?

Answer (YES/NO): NO